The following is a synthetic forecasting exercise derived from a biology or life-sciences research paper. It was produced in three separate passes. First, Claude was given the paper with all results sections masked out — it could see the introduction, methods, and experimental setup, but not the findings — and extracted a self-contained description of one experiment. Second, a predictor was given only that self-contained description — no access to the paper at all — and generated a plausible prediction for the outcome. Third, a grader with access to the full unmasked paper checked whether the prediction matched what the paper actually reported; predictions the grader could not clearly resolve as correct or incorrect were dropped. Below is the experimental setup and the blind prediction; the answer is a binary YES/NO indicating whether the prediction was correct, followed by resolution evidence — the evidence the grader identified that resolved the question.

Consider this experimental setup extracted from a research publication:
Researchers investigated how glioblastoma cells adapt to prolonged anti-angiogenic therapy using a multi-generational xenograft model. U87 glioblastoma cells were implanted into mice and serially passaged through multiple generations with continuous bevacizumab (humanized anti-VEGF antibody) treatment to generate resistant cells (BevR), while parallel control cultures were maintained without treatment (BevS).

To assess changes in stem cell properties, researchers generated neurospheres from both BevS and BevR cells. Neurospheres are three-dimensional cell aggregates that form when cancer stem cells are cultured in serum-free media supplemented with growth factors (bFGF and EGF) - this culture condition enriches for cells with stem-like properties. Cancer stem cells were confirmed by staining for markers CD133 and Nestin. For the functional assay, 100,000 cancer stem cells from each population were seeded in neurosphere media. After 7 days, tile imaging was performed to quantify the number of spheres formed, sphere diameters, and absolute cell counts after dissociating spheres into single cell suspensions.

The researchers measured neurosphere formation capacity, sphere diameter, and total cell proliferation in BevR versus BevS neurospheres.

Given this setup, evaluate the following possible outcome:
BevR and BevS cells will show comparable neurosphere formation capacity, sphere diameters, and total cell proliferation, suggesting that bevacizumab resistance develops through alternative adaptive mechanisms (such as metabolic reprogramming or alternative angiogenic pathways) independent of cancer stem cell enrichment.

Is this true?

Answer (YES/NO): NO